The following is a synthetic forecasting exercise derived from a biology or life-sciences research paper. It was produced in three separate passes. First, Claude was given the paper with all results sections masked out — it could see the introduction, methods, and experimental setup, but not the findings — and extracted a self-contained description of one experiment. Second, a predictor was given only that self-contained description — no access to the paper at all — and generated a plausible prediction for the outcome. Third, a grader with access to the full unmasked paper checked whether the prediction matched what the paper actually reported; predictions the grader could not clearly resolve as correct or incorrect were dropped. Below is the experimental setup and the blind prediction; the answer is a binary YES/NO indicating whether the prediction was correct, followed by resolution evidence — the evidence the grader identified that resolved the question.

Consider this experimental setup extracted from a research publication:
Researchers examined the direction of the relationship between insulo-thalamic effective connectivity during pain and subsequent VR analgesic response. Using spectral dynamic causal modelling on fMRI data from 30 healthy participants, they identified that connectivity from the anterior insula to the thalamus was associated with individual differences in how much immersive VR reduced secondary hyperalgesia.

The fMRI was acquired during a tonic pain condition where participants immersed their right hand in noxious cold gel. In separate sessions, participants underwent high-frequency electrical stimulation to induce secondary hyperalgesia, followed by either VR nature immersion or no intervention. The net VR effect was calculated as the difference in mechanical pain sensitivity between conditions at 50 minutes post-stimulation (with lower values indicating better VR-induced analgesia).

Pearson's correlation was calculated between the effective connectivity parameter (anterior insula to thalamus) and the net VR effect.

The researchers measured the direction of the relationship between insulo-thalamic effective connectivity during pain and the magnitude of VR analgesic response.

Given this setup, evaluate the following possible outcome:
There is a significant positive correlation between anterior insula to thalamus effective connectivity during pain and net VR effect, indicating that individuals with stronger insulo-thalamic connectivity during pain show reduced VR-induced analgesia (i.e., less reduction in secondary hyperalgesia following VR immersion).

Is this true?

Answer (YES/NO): NO